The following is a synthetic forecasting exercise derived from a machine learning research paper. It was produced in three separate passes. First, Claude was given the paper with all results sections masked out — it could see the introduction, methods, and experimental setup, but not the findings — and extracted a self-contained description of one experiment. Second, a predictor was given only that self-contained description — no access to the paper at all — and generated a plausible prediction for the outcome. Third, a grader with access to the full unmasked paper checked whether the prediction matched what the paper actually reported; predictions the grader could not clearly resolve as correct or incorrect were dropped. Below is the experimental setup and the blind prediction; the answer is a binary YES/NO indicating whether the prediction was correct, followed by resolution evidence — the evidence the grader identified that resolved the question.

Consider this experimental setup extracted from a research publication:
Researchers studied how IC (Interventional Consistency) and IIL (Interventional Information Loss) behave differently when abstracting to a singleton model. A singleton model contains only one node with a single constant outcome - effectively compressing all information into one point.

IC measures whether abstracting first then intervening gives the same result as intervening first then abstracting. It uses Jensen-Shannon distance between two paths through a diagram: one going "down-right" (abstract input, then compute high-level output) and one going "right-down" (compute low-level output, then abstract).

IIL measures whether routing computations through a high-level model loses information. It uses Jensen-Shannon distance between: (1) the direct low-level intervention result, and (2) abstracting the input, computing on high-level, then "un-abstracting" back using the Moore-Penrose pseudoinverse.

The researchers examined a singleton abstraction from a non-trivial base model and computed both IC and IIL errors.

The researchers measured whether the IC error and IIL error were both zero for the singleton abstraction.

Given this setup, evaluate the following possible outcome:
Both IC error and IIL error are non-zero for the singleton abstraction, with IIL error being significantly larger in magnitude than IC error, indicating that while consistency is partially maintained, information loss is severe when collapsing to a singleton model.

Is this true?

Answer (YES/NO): NO